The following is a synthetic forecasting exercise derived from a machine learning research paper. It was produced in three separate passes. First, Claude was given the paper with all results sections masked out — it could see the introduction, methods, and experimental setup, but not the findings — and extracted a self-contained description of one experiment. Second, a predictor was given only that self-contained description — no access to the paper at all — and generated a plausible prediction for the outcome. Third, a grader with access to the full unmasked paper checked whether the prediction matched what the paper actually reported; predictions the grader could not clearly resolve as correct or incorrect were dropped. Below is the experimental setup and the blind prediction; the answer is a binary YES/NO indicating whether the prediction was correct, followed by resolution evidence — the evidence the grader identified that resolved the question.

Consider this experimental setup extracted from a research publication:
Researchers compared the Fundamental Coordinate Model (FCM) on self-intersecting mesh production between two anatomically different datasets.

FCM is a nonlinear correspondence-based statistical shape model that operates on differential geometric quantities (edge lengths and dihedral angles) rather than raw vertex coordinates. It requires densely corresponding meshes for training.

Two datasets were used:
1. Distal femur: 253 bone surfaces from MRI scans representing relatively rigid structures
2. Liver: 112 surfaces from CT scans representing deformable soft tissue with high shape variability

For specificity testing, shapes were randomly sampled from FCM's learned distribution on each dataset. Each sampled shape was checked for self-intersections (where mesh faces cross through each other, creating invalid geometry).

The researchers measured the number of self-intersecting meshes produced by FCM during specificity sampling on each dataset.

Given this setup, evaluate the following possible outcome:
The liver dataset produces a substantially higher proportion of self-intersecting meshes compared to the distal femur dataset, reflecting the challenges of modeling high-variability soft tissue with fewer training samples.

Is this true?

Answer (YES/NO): YES